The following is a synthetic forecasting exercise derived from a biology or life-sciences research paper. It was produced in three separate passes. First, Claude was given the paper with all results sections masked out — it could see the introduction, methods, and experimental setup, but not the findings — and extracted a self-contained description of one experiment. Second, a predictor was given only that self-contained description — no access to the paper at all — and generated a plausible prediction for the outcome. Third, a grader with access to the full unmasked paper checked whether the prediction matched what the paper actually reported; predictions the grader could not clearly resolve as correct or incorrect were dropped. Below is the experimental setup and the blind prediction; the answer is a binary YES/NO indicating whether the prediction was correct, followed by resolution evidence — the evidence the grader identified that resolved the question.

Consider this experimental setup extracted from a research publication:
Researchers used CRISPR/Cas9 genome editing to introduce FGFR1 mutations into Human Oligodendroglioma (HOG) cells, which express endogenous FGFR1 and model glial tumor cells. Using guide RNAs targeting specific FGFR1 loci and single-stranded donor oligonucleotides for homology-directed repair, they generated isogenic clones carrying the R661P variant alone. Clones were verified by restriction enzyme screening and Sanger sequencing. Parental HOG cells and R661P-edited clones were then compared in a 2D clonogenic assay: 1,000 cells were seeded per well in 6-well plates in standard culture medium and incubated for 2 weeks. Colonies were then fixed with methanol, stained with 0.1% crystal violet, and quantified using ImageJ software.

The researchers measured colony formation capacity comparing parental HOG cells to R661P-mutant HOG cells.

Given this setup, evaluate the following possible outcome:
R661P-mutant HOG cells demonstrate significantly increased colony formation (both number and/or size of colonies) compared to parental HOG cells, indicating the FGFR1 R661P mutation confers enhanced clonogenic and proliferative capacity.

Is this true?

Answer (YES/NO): NO